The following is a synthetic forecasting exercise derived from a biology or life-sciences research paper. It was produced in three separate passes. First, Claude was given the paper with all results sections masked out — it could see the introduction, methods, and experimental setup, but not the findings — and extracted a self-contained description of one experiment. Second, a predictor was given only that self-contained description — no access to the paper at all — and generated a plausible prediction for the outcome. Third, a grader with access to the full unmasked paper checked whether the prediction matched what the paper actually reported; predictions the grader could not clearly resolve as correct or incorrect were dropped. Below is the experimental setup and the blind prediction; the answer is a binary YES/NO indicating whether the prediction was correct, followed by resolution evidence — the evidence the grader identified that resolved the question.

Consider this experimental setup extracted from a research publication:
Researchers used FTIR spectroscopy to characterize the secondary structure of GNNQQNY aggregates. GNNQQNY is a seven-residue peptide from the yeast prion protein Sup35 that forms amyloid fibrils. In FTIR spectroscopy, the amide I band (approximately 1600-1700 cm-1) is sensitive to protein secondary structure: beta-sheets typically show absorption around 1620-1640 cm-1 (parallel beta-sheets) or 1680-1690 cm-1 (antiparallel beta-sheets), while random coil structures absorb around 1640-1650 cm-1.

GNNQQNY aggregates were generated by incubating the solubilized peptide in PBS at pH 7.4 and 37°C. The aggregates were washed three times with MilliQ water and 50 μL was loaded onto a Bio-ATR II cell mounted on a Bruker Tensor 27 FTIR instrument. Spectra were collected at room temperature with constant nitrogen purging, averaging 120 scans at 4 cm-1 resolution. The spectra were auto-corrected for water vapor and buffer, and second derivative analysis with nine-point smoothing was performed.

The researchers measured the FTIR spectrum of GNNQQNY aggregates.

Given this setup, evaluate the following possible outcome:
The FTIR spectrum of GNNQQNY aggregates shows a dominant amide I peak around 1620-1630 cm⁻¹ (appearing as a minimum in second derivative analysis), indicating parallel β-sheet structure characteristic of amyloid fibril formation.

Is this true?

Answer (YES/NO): NO